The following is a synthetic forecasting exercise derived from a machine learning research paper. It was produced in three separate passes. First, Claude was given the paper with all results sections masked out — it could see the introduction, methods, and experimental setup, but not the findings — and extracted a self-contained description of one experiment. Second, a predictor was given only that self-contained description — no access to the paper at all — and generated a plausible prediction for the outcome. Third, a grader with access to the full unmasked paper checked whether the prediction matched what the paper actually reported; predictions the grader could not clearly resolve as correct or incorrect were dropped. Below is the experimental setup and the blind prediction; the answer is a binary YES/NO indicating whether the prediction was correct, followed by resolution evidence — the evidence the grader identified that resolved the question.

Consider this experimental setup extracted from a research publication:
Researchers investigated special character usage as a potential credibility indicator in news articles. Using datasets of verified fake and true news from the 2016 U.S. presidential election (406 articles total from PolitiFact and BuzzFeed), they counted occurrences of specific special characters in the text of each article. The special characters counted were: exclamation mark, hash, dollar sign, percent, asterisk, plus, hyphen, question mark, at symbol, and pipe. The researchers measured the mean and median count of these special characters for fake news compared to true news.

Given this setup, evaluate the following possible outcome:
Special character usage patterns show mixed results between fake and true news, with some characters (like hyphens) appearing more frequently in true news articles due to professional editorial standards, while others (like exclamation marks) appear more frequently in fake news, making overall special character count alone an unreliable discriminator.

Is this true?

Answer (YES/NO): NO